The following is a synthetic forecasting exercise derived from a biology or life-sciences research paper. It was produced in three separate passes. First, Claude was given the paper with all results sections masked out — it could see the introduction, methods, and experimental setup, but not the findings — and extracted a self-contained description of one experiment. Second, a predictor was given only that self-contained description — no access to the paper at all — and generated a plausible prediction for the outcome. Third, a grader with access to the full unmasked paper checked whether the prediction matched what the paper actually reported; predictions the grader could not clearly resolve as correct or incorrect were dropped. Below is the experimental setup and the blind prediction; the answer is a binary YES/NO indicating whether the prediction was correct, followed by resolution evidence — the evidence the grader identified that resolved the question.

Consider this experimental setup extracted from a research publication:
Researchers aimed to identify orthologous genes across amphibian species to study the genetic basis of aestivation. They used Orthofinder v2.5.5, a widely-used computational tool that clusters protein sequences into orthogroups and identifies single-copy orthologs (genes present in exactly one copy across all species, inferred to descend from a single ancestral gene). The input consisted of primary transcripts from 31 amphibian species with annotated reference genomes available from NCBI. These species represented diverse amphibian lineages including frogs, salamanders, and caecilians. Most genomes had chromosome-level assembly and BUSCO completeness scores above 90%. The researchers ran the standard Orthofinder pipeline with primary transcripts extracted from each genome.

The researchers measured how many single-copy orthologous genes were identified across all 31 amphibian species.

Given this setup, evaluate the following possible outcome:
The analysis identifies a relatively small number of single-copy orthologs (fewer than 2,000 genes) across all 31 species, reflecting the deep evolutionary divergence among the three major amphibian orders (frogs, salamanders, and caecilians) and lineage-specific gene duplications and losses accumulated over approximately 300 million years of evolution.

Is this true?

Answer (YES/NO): YES